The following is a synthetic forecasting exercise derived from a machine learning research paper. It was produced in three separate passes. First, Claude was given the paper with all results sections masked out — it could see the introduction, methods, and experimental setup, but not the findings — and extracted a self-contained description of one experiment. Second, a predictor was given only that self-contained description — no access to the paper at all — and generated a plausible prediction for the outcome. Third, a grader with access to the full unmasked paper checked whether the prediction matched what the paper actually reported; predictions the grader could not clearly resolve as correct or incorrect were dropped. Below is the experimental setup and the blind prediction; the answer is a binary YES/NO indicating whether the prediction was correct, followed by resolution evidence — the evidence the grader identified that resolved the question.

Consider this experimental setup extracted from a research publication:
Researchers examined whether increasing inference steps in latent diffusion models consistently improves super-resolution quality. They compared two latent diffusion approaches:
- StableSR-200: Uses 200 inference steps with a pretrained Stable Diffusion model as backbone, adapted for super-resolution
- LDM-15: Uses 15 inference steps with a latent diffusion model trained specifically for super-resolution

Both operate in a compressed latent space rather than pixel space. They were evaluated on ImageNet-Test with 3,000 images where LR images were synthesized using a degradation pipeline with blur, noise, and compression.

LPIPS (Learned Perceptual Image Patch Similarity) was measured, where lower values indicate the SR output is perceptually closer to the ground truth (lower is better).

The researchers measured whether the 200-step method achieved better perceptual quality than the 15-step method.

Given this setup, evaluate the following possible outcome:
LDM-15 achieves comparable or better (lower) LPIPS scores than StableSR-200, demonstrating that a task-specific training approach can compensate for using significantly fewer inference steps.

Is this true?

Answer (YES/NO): YES